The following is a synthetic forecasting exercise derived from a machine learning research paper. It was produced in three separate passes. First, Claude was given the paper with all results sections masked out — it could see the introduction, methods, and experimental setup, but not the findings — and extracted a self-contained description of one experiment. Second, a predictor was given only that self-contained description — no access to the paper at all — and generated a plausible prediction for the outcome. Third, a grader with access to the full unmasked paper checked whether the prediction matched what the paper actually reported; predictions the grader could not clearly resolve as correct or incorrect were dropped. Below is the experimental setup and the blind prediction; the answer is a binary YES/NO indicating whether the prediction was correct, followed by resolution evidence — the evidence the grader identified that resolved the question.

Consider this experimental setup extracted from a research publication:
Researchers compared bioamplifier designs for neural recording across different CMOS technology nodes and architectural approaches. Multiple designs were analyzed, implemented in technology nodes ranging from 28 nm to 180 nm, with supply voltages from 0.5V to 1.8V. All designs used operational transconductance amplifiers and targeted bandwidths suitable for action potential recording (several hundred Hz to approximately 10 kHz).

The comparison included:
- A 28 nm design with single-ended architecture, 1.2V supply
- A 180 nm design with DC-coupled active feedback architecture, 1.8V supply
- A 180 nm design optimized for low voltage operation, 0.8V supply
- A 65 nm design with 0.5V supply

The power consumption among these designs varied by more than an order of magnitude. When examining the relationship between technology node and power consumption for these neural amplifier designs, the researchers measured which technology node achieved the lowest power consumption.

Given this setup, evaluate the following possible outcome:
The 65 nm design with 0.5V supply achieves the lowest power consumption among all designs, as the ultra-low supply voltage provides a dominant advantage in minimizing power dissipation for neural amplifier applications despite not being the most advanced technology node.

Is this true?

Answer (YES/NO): NO